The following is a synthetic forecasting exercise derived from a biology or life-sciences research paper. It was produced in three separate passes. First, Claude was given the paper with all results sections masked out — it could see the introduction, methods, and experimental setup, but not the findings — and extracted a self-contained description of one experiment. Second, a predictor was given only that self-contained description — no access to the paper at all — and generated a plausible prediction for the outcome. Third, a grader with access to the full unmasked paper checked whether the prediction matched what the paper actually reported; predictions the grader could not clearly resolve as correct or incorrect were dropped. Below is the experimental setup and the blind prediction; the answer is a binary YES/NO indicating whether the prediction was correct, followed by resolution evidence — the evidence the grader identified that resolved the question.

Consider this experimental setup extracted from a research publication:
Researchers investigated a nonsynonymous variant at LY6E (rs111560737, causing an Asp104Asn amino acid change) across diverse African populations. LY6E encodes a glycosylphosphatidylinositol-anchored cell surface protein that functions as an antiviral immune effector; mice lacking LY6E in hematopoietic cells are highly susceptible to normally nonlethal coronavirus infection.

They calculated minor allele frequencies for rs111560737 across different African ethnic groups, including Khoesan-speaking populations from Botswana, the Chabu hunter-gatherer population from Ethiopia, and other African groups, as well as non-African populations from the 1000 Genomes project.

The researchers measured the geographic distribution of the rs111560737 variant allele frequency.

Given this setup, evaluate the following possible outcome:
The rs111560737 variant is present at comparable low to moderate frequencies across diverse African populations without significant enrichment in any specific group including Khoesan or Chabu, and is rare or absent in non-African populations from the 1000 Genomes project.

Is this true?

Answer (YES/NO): NO